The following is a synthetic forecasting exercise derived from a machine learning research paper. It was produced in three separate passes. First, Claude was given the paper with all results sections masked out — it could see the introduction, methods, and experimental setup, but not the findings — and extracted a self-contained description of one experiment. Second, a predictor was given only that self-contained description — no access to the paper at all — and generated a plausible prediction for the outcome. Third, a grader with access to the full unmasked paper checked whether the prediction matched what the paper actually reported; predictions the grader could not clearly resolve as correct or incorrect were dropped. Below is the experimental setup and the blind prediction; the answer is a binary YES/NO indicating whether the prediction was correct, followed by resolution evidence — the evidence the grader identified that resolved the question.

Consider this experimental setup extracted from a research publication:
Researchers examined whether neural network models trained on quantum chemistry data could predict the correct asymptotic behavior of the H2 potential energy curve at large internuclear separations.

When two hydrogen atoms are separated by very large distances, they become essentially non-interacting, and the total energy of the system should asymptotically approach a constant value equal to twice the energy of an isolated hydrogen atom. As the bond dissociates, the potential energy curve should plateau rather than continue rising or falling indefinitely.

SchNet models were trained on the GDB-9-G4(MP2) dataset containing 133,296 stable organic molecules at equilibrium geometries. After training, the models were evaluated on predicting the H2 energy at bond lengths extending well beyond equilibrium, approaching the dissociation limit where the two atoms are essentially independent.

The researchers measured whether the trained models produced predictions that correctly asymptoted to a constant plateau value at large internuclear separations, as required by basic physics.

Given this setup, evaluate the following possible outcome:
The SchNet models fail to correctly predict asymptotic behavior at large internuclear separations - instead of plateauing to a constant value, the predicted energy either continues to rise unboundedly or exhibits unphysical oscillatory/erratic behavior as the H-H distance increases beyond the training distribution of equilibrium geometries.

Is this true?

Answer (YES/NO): NO